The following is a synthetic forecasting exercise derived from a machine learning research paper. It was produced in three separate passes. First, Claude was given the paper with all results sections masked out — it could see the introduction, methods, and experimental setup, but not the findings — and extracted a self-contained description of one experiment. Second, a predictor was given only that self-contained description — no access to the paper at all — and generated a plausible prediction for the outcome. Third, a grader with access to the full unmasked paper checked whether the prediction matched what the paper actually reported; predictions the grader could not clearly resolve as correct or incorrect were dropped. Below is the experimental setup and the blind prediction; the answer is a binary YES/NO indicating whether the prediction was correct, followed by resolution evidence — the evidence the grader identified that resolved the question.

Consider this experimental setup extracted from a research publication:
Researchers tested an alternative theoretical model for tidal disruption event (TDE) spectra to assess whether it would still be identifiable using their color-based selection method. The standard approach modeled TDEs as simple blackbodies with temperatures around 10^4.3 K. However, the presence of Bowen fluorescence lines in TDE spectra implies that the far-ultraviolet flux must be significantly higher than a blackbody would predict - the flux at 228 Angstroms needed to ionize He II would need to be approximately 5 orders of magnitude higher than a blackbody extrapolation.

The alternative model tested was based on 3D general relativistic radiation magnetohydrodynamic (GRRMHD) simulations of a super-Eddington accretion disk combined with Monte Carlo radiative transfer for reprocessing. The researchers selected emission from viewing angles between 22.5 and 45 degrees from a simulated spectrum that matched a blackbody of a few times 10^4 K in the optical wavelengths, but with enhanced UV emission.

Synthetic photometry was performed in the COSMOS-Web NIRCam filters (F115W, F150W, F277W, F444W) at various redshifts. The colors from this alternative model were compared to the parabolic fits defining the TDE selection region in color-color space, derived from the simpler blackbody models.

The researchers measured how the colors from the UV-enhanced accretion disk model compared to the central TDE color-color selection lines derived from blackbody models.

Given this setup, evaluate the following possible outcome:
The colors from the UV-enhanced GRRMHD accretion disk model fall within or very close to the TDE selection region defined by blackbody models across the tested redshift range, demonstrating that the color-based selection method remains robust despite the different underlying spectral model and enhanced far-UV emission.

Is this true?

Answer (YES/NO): YES